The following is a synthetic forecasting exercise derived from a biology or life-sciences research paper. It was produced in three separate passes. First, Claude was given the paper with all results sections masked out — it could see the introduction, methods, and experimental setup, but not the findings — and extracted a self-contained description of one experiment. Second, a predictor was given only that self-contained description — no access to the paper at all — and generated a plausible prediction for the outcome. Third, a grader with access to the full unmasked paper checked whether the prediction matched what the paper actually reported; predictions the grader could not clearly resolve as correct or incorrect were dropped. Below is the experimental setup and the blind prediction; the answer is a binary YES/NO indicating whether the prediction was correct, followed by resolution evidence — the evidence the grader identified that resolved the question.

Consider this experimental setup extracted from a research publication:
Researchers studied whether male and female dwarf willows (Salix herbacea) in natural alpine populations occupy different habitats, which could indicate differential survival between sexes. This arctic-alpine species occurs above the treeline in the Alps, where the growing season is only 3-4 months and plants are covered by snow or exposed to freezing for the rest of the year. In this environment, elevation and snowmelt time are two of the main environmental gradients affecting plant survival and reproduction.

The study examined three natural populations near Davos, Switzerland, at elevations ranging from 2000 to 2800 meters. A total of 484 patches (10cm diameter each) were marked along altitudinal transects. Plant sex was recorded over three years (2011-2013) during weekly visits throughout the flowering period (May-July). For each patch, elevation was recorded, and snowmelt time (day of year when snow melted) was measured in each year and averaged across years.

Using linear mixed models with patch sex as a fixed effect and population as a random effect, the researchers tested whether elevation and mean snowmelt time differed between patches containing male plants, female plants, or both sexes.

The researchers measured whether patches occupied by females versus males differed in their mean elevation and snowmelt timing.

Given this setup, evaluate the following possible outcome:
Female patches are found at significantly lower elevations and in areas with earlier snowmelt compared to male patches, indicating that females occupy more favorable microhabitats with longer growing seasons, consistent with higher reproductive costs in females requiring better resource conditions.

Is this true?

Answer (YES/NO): NO